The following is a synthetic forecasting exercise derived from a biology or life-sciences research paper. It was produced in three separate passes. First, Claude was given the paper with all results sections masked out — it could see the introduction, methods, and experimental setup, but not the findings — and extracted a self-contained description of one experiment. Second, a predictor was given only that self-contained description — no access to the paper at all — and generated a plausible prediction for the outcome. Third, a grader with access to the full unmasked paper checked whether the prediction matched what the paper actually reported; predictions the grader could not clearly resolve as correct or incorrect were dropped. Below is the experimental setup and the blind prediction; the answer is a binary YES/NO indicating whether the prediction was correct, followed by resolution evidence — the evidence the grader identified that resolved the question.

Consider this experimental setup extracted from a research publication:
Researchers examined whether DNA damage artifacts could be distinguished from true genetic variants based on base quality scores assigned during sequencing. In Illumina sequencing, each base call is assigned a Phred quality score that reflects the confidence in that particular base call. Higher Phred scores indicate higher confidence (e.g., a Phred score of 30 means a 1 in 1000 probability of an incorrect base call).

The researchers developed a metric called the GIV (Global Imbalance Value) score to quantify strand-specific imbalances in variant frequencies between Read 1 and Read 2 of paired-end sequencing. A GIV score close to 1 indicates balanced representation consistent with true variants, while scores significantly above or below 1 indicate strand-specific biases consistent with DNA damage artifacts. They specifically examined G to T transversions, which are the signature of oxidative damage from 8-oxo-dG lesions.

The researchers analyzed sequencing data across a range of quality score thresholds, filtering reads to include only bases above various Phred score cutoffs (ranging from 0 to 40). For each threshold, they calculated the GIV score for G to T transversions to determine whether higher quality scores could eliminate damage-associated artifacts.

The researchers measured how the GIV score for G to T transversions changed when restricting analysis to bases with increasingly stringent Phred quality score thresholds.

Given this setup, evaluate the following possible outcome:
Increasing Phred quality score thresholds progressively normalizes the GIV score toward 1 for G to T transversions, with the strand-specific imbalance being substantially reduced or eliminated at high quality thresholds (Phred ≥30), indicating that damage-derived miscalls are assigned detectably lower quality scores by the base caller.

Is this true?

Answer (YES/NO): NO